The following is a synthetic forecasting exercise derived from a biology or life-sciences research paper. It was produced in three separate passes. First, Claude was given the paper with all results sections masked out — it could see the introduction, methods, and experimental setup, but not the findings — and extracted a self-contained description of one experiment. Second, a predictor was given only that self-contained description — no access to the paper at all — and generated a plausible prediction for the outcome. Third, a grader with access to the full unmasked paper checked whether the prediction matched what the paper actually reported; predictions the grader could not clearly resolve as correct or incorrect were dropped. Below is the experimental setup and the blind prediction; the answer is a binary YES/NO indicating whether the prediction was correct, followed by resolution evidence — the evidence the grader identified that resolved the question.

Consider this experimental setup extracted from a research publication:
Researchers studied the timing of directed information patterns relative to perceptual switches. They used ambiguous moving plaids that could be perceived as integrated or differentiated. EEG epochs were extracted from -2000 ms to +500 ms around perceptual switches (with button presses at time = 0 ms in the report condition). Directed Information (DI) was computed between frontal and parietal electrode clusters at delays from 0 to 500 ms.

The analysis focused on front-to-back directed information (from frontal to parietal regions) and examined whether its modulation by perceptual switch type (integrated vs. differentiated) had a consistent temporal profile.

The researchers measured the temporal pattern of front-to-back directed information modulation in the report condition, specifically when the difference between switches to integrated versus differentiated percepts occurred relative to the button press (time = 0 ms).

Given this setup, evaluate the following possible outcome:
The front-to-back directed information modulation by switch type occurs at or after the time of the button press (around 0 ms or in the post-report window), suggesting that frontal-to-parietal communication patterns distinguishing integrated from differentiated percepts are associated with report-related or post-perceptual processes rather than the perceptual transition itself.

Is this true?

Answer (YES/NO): NO